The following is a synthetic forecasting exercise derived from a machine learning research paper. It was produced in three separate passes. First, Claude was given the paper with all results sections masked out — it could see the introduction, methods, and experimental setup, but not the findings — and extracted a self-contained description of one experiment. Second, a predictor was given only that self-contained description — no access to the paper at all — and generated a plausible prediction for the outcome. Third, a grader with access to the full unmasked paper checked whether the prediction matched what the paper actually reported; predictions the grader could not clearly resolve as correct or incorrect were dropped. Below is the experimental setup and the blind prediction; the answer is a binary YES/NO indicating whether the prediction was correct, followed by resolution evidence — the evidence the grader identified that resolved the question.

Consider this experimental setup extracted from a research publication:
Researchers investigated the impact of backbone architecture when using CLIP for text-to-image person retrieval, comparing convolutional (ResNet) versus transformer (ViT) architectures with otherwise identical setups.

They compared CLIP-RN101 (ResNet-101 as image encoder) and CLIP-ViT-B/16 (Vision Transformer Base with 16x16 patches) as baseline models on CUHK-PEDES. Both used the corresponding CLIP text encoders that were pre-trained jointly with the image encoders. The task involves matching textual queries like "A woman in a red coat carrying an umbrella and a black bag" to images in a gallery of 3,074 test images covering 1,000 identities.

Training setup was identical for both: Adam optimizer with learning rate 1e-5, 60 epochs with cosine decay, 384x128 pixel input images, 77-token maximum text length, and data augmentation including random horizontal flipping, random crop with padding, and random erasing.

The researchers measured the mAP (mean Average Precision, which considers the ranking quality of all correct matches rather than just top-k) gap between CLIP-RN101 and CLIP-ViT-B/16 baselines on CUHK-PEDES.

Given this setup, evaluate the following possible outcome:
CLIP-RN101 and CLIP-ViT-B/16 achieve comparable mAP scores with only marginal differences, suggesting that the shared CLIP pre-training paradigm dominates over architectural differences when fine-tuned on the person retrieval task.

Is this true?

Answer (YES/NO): NO